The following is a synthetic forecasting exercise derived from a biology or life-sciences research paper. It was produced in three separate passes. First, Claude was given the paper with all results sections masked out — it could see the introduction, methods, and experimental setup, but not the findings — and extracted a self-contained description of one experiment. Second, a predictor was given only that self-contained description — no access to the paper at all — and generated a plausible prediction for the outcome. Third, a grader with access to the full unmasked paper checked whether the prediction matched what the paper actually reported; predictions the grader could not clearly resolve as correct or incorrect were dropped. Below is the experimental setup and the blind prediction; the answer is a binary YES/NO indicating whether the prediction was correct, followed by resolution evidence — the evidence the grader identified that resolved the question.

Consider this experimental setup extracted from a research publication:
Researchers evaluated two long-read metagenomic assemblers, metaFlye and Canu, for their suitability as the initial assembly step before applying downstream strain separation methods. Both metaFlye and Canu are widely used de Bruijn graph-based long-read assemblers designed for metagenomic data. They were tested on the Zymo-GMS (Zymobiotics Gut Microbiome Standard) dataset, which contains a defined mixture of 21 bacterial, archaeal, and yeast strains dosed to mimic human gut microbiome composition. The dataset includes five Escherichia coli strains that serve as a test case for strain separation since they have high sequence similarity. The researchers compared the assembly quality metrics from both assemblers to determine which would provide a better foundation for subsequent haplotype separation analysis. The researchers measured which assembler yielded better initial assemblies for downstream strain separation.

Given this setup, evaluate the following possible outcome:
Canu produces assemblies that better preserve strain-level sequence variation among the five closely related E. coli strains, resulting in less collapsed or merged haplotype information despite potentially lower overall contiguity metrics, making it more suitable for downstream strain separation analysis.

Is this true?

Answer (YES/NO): NO